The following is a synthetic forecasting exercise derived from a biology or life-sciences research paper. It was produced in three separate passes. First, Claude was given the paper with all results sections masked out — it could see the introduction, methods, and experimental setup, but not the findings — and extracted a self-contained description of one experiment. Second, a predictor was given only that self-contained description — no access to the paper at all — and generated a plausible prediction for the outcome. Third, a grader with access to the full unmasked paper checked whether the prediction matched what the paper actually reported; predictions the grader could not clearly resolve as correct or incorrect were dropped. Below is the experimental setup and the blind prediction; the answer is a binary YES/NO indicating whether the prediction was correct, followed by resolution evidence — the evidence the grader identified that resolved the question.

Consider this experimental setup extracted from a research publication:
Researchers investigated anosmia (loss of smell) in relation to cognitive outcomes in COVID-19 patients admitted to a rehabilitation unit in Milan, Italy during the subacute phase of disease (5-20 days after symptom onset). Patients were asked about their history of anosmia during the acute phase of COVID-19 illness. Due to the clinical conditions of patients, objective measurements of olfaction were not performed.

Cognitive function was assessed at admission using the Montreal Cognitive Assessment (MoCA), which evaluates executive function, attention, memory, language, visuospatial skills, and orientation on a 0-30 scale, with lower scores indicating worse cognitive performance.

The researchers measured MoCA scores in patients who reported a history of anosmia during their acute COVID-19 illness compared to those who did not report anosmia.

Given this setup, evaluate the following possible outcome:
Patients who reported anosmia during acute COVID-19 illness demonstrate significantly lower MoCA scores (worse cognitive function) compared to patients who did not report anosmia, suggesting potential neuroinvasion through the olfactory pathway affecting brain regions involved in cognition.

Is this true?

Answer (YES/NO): NO